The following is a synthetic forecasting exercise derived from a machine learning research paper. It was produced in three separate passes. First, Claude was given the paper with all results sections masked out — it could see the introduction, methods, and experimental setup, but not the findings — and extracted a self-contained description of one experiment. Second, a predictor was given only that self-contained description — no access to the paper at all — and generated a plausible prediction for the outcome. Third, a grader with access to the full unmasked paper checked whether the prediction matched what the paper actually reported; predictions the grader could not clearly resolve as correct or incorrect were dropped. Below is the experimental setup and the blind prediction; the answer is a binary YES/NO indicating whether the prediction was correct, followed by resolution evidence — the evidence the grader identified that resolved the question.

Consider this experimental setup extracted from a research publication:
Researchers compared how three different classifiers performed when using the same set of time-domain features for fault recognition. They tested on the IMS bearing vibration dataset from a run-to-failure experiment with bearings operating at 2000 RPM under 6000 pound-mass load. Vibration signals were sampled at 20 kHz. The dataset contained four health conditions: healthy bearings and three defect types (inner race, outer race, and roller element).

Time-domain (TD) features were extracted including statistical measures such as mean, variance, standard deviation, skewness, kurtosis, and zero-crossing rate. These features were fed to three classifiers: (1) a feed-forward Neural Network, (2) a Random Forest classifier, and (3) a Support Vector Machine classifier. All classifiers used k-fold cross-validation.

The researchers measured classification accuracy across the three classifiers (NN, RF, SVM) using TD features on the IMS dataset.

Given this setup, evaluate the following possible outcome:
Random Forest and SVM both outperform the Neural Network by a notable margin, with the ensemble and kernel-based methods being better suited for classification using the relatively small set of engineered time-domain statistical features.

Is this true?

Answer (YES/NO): NO